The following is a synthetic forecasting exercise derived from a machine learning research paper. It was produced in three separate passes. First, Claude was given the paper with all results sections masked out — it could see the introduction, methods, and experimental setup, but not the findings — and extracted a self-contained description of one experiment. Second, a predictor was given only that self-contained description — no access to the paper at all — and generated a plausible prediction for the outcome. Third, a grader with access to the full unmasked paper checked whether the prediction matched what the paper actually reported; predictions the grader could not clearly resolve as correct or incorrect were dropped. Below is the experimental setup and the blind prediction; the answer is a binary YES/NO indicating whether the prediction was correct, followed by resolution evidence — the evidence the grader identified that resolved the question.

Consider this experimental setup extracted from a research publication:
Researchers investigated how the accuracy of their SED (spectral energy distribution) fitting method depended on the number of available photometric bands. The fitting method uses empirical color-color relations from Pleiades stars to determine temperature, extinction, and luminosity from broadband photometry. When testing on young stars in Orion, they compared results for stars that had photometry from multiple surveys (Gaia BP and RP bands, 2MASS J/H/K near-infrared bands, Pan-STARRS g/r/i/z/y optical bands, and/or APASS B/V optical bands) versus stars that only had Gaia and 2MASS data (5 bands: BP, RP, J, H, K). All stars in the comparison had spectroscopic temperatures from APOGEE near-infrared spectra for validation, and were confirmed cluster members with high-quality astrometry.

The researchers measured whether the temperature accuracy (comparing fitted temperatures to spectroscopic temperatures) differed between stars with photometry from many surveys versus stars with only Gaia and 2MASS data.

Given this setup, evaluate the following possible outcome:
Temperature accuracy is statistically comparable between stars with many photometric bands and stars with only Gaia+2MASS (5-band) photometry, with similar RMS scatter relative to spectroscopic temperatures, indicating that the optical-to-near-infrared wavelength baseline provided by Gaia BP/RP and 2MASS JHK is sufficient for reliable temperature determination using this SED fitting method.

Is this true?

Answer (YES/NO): NO